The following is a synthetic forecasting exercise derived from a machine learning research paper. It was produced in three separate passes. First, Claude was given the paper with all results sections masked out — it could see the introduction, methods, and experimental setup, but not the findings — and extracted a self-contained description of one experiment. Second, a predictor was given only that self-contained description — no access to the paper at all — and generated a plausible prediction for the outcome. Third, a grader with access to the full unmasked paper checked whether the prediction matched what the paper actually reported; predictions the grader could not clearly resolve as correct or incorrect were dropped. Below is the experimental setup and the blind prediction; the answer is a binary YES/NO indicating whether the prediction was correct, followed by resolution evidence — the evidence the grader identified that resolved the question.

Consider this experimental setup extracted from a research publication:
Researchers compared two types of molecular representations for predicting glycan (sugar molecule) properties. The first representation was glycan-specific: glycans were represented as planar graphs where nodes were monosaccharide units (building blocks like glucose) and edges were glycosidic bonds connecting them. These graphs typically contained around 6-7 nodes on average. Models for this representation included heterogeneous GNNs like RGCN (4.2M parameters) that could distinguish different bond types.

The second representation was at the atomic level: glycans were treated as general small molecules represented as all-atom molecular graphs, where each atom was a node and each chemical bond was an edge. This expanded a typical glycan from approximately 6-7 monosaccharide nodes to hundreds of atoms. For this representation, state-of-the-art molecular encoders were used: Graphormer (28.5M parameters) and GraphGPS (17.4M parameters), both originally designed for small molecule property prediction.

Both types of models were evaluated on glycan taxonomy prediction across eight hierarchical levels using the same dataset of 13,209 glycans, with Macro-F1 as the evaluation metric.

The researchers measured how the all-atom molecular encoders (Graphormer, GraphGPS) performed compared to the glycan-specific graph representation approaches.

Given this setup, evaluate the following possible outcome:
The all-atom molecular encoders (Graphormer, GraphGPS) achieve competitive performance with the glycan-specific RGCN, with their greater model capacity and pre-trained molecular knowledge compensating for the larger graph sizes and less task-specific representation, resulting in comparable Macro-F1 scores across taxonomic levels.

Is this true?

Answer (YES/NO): NO